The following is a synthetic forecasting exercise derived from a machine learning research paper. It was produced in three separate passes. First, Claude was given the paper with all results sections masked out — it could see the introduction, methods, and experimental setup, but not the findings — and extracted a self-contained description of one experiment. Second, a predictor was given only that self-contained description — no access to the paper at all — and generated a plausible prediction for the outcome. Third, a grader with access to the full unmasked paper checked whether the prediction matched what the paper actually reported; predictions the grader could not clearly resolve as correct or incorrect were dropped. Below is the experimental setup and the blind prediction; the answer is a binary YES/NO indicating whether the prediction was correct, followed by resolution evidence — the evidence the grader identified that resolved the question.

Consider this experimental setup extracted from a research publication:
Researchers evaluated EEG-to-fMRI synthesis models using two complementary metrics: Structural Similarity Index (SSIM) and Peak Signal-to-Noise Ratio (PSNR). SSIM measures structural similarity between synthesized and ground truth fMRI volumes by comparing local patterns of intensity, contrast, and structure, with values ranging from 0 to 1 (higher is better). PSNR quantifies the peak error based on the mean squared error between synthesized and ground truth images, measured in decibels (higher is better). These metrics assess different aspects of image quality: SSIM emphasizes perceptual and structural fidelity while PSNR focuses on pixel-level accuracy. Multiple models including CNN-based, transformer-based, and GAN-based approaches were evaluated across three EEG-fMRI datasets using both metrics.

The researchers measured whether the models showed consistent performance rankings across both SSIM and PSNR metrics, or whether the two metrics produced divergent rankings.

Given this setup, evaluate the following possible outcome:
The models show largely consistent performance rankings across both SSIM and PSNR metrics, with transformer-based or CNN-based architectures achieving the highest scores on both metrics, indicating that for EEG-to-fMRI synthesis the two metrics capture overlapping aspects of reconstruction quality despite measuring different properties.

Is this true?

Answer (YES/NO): NO